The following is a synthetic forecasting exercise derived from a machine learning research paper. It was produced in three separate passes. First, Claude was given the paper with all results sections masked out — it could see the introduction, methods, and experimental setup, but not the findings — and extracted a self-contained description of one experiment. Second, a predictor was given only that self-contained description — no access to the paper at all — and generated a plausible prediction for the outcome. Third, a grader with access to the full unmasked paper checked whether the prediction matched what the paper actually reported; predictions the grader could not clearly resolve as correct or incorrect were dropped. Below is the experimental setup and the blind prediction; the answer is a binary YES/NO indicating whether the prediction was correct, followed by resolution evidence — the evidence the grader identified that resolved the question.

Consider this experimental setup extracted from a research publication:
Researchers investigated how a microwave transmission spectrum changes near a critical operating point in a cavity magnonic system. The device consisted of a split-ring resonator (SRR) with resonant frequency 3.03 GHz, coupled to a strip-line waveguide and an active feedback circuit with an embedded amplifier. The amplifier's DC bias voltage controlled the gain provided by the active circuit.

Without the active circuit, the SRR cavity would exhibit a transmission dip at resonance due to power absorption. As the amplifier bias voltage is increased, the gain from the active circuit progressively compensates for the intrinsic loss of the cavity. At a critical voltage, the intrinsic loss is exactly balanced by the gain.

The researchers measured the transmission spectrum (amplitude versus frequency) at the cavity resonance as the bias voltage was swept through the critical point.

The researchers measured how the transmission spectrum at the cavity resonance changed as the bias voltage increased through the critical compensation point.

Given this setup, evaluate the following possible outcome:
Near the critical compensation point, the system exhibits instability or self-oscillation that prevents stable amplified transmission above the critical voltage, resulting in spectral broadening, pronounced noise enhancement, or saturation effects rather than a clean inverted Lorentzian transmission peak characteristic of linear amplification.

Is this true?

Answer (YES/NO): NO